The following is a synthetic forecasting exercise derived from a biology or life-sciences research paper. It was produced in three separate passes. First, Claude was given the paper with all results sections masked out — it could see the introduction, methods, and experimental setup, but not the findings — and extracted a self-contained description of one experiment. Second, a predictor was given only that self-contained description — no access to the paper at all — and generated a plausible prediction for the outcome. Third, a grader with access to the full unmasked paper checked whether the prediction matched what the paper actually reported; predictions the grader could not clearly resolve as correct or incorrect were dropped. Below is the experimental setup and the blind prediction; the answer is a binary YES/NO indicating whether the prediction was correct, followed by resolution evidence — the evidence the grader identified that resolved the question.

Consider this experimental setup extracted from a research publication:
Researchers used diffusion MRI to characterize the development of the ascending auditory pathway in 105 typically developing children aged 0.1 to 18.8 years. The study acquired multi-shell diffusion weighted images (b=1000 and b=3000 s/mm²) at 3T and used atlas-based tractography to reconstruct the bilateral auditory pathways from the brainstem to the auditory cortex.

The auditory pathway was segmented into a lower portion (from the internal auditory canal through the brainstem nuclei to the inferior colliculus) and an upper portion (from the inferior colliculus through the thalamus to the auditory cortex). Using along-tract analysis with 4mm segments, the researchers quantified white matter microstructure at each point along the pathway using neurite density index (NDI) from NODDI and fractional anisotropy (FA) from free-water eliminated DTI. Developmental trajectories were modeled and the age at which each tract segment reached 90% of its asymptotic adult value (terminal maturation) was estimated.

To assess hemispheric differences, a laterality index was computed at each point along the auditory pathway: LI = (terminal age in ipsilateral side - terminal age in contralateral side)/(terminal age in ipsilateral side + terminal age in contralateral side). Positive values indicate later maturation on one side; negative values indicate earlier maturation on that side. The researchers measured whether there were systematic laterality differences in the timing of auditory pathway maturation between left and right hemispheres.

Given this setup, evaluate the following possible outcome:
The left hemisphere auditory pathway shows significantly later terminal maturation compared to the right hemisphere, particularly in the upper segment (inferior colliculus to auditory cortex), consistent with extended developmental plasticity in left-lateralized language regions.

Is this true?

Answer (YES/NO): NO